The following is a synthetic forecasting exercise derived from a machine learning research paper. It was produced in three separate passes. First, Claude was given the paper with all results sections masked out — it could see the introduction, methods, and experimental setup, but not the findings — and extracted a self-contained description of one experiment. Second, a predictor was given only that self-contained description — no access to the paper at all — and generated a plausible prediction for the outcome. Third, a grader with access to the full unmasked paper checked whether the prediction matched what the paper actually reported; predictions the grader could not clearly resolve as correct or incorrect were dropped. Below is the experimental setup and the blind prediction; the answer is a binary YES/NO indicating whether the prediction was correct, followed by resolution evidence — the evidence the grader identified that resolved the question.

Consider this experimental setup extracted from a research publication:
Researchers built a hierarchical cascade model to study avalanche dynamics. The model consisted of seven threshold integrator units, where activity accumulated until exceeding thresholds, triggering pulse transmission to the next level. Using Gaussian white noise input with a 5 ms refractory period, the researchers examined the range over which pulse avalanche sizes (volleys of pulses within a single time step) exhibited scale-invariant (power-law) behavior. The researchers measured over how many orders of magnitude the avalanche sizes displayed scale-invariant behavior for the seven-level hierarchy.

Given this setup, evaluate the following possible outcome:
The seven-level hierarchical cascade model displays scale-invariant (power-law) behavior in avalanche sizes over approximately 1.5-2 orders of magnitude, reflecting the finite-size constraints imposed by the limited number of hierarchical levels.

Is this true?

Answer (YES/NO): NO